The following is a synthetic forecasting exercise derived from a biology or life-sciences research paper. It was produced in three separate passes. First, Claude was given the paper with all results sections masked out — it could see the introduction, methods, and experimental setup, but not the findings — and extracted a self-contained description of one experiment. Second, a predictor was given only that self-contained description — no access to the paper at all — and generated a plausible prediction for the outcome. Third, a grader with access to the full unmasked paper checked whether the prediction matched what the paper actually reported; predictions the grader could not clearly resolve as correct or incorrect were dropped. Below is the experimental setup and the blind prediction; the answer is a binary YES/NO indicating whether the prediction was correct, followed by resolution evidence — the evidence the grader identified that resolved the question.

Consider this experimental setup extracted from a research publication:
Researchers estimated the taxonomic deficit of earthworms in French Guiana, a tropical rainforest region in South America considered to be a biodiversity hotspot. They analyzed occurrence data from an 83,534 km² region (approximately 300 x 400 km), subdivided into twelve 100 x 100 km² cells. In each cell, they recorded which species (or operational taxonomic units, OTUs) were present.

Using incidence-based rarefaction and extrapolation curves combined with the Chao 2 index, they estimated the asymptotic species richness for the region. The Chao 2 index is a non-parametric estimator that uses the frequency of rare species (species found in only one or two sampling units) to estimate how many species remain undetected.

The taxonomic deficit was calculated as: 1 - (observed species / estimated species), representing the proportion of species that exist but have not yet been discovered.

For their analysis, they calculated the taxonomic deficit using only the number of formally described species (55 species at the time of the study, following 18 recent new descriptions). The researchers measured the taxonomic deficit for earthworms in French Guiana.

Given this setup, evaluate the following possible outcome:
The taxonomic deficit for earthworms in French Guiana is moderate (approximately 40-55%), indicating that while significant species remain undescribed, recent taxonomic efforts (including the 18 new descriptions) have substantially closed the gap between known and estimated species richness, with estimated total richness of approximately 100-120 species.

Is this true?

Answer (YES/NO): NO